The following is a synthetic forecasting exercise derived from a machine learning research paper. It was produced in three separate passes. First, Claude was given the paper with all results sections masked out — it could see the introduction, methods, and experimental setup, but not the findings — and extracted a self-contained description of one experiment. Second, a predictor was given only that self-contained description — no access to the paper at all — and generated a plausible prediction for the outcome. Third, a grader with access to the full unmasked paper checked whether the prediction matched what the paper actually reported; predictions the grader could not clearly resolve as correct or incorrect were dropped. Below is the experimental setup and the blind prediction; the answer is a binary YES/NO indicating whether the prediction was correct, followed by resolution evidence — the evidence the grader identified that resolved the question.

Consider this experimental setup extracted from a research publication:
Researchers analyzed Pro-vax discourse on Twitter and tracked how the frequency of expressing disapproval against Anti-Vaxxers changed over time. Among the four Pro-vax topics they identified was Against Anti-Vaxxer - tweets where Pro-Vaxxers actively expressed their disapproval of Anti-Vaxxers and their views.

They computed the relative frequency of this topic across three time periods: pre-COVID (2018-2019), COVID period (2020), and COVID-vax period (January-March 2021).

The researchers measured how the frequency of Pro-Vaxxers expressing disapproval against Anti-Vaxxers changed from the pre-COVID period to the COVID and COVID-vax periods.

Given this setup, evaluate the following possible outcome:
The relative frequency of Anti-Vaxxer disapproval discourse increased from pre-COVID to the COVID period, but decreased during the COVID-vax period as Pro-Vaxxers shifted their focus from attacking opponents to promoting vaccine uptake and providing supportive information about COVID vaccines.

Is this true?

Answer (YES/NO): NO